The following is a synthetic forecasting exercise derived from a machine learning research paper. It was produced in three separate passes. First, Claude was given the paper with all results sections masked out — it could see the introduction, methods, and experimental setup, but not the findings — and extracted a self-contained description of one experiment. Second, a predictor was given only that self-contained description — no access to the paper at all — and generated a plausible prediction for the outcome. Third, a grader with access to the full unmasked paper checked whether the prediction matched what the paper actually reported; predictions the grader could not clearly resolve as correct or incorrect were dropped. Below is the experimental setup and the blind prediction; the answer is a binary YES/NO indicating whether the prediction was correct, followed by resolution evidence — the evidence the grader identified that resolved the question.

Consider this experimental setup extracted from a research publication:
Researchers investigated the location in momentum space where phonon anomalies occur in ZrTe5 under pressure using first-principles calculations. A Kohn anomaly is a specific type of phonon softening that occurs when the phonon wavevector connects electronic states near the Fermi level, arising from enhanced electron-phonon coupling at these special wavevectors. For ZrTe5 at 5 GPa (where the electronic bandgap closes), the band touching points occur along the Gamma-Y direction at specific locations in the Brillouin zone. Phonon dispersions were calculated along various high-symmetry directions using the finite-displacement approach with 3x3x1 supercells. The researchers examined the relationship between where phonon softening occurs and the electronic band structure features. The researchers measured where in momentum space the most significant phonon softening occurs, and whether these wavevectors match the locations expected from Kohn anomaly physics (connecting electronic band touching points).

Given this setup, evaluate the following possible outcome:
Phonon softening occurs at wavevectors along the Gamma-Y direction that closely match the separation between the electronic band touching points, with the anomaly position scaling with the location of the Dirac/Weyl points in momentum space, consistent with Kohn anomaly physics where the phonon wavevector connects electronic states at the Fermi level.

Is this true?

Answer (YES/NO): YES